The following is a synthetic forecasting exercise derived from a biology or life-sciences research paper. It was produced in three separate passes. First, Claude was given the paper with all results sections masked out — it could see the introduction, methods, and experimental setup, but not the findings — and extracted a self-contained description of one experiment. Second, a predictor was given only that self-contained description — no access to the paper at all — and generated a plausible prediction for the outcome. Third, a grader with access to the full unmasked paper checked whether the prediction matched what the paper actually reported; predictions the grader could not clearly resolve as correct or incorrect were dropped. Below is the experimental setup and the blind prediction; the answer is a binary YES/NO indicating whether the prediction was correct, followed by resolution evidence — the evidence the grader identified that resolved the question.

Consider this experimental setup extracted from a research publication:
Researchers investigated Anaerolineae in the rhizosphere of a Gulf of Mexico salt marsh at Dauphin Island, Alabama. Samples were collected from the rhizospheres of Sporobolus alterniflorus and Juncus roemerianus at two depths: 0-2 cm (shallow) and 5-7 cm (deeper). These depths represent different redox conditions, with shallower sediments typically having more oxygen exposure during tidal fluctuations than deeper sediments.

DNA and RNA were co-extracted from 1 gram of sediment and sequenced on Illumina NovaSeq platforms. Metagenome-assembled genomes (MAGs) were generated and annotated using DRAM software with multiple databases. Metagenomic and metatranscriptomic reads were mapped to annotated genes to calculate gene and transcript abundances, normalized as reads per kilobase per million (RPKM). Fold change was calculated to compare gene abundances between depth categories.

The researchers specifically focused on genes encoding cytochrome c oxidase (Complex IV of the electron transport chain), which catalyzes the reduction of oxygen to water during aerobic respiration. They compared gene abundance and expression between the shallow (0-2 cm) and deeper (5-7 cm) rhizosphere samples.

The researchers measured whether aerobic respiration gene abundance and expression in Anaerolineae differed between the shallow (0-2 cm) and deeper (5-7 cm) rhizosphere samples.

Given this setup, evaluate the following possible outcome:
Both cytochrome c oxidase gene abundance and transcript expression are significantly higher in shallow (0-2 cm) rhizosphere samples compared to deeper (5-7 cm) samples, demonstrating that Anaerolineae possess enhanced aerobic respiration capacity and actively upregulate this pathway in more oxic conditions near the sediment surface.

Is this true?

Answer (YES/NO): NO